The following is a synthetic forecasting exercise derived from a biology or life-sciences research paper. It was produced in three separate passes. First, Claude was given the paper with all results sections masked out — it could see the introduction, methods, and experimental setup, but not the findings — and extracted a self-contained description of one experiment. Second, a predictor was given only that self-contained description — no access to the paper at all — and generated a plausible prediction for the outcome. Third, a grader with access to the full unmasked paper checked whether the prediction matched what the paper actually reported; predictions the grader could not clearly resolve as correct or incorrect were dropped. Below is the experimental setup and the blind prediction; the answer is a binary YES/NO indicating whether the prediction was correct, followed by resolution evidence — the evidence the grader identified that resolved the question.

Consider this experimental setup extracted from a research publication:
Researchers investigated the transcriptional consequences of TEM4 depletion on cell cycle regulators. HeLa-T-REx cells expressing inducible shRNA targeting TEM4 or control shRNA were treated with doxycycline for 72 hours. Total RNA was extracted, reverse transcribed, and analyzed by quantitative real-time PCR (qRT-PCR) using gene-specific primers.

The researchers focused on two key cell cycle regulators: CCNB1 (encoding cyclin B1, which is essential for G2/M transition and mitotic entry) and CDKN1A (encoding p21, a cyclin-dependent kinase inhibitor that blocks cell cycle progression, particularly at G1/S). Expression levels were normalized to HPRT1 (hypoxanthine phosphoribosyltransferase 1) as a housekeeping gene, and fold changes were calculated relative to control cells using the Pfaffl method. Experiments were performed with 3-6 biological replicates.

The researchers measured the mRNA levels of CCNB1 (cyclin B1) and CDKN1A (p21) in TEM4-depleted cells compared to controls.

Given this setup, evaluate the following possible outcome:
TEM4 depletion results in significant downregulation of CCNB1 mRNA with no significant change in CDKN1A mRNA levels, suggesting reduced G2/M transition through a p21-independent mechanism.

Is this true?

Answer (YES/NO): NO